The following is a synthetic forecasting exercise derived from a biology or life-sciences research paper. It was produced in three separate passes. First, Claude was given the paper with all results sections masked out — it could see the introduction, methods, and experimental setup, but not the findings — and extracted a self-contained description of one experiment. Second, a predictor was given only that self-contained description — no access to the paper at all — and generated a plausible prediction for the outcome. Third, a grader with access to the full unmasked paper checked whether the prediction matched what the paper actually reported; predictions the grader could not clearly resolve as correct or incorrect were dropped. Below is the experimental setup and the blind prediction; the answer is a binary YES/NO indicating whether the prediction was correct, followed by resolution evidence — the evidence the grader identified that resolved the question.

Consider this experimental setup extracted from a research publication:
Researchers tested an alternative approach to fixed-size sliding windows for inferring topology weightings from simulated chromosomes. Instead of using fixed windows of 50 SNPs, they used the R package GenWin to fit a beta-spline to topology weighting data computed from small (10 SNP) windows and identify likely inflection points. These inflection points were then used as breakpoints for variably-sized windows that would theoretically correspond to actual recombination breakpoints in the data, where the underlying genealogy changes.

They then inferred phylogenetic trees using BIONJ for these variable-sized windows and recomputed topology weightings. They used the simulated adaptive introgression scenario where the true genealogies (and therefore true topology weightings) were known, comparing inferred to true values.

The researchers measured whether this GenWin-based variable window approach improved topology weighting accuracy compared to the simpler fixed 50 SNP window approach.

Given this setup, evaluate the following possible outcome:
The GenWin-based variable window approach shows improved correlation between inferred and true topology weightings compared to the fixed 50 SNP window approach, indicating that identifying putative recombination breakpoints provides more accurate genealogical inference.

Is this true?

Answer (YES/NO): NO